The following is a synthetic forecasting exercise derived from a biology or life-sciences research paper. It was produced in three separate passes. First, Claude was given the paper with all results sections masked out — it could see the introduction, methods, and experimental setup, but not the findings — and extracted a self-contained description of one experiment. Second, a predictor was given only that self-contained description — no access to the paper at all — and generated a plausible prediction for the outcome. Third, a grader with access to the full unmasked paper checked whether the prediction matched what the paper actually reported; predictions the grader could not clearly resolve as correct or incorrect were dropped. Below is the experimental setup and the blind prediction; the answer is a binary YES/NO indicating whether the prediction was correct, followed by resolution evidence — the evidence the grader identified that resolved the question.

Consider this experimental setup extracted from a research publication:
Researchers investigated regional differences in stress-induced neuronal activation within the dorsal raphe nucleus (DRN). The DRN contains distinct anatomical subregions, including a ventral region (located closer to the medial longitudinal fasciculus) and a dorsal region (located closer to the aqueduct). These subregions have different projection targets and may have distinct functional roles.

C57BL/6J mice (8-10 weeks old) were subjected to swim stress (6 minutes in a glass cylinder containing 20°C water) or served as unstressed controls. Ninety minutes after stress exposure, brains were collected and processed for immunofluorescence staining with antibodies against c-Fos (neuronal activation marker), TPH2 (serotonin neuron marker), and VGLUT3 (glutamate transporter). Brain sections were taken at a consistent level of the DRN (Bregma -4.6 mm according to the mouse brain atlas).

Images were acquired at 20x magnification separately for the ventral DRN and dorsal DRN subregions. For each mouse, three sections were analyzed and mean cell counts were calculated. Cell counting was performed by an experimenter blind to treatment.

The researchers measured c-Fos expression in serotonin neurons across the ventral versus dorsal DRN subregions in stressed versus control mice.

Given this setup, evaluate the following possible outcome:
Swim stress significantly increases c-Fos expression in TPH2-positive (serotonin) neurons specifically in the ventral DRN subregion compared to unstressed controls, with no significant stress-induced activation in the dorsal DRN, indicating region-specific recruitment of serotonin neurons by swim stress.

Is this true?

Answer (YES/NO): YES